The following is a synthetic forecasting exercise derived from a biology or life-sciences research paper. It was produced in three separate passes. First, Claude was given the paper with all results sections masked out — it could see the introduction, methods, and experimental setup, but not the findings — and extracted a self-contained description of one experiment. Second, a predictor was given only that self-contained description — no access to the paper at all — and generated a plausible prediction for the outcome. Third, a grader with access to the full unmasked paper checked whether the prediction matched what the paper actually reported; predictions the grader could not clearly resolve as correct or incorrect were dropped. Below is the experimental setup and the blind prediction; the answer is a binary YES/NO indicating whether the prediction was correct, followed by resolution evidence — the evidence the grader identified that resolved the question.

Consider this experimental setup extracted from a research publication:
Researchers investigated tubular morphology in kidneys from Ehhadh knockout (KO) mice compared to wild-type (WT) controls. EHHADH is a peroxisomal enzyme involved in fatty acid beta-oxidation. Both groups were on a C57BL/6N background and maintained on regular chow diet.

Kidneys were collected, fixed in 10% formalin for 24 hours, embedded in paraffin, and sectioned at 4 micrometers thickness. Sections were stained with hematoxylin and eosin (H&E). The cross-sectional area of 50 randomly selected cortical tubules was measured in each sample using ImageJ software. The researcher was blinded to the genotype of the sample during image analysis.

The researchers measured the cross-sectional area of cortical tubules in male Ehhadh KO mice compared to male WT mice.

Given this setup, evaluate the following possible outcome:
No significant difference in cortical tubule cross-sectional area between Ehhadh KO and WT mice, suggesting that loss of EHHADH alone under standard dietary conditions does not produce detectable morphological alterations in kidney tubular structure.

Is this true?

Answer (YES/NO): NO